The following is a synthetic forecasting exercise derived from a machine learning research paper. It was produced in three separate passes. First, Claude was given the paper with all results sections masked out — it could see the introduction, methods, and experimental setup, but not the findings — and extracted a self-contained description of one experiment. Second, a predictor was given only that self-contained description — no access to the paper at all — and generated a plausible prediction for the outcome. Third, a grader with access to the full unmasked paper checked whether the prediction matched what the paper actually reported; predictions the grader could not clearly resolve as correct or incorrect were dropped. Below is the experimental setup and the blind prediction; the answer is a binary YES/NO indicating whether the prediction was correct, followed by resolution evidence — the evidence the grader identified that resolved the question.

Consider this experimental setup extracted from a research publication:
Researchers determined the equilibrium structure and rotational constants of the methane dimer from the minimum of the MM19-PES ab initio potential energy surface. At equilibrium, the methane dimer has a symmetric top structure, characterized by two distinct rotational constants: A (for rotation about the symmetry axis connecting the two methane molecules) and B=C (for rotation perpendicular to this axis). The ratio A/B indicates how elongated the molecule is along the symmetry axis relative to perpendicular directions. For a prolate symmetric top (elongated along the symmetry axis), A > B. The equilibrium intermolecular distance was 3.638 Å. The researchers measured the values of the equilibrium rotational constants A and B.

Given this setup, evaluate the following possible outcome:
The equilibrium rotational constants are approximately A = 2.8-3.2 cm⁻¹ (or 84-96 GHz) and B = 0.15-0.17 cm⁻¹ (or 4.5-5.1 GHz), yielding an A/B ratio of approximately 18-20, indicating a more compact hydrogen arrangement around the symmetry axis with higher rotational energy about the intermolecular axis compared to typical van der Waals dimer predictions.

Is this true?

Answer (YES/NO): NO